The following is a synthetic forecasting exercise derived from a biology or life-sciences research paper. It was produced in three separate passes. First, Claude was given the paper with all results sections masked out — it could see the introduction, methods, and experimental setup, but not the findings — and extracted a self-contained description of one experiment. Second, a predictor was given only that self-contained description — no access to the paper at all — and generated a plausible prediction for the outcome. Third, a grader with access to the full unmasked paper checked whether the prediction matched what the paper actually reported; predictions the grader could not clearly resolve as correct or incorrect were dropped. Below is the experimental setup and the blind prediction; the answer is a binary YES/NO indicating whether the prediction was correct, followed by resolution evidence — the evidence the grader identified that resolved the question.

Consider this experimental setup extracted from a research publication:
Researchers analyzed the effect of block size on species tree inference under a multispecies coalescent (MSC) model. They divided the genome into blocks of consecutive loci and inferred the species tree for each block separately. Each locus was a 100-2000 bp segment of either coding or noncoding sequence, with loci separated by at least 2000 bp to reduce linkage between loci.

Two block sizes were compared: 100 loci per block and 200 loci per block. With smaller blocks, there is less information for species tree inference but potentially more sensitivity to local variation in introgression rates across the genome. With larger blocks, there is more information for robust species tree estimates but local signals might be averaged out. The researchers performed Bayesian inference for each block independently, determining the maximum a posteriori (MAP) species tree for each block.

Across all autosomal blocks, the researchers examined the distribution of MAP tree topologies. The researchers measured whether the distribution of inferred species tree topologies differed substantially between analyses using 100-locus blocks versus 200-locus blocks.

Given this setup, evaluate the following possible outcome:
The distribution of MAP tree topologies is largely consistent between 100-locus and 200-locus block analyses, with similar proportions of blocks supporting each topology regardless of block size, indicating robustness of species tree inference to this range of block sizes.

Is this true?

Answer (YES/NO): YES